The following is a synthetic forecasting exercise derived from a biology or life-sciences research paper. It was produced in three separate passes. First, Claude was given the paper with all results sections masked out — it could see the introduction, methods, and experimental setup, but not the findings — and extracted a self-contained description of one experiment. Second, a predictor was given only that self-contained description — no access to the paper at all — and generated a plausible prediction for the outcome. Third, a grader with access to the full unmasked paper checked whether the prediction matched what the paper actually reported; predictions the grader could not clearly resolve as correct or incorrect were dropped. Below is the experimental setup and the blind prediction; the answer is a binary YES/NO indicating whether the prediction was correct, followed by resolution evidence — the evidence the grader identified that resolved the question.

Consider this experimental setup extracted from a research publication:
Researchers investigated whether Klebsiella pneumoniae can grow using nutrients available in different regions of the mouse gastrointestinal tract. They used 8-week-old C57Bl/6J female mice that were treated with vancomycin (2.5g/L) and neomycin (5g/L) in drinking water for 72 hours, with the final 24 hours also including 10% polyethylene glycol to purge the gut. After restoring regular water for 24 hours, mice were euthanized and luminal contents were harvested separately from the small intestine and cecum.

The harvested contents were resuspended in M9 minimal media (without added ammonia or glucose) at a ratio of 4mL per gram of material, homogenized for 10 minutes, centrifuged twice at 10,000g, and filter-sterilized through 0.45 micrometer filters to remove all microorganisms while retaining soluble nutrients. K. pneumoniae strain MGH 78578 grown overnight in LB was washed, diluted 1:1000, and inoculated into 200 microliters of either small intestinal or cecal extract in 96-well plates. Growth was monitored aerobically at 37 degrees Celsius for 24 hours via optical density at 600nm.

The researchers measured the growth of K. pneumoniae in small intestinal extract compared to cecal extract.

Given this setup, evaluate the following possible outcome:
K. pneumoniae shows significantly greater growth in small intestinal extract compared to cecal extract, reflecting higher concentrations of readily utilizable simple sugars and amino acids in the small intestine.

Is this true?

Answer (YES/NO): YES